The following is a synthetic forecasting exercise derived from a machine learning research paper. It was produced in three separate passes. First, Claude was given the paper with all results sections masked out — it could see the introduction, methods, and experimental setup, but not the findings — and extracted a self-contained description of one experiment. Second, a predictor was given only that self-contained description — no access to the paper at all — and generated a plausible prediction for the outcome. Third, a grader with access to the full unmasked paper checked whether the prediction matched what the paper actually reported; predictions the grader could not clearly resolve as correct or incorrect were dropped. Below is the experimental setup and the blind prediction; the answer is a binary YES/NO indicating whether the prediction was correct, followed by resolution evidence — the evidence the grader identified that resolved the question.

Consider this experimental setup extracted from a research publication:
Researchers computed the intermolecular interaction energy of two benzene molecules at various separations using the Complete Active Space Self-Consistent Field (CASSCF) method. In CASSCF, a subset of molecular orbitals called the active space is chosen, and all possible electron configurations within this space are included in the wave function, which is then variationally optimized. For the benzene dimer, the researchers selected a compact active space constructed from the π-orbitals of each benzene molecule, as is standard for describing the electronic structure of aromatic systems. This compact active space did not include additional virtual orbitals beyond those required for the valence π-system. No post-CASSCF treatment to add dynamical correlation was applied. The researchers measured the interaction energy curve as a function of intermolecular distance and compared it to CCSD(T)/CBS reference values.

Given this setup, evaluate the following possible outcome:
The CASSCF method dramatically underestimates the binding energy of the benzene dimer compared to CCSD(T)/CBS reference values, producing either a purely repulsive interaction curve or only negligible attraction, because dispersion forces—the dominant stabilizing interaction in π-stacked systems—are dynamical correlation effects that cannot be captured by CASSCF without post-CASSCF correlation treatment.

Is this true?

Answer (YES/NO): YES